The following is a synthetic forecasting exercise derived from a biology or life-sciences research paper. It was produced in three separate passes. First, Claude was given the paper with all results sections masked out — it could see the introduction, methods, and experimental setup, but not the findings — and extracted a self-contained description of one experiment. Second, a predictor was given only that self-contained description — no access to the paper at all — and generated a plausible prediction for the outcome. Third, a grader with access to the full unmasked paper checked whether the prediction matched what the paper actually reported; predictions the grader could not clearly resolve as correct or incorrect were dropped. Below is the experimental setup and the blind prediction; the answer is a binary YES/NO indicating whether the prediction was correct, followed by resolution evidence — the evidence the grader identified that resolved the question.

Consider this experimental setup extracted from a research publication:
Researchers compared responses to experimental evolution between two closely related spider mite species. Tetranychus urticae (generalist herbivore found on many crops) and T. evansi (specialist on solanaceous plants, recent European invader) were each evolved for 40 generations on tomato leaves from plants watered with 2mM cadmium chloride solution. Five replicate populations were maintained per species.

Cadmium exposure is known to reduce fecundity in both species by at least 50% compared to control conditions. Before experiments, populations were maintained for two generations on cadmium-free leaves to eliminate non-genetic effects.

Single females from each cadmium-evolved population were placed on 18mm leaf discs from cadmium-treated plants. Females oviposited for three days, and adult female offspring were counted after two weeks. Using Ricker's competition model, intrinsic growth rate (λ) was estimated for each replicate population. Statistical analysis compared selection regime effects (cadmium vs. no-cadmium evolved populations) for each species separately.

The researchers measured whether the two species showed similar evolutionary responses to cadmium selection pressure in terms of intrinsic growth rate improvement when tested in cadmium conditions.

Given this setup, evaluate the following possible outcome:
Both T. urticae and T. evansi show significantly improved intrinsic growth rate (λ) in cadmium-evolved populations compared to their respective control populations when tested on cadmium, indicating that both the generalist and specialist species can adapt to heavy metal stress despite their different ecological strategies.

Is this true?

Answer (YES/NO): YES